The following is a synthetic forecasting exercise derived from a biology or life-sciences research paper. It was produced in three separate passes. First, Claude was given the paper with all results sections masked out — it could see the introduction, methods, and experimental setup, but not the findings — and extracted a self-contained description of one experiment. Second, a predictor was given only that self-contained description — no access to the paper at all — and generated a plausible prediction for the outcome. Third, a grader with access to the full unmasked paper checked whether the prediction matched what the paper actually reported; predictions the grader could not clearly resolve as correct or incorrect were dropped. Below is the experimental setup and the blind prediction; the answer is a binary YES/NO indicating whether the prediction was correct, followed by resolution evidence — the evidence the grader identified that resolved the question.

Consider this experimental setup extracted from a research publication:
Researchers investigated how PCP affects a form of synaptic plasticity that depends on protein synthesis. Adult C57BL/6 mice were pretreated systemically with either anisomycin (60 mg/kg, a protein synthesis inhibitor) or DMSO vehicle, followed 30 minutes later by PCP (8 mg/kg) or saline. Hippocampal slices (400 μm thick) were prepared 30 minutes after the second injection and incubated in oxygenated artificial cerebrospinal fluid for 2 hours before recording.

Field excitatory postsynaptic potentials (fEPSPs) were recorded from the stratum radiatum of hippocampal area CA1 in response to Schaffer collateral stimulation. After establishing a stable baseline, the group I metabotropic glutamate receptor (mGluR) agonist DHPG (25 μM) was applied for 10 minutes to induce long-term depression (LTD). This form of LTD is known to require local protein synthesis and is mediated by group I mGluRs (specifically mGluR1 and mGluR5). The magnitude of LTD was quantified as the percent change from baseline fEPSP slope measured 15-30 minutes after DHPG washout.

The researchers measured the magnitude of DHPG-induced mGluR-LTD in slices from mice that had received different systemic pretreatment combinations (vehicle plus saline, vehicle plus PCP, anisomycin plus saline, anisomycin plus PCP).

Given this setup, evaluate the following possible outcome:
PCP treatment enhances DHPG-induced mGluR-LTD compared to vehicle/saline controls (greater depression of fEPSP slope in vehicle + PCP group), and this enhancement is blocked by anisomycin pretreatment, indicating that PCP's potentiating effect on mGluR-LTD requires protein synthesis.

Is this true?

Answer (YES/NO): YES